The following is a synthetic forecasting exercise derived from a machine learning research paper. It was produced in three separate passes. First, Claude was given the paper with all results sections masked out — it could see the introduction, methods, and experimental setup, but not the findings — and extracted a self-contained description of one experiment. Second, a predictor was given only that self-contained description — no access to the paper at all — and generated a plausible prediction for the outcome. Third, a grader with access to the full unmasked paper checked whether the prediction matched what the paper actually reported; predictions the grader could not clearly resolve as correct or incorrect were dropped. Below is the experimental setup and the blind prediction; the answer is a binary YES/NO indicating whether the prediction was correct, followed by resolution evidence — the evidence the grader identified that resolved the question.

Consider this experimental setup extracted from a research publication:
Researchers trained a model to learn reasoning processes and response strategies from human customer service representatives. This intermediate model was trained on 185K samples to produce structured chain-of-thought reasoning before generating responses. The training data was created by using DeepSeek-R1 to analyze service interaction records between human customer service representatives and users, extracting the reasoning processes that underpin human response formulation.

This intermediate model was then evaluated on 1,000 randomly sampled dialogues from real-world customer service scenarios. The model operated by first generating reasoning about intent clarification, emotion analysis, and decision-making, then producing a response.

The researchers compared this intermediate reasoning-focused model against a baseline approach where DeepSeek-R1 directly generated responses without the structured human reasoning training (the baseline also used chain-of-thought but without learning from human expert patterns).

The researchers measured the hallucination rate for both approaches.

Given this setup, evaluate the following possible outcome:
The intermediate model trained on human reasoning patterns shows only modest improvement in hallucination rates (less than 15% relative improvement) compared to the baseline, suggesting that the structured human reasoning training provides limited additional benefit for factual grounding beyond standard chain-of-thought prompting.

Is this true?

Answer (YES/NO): NO